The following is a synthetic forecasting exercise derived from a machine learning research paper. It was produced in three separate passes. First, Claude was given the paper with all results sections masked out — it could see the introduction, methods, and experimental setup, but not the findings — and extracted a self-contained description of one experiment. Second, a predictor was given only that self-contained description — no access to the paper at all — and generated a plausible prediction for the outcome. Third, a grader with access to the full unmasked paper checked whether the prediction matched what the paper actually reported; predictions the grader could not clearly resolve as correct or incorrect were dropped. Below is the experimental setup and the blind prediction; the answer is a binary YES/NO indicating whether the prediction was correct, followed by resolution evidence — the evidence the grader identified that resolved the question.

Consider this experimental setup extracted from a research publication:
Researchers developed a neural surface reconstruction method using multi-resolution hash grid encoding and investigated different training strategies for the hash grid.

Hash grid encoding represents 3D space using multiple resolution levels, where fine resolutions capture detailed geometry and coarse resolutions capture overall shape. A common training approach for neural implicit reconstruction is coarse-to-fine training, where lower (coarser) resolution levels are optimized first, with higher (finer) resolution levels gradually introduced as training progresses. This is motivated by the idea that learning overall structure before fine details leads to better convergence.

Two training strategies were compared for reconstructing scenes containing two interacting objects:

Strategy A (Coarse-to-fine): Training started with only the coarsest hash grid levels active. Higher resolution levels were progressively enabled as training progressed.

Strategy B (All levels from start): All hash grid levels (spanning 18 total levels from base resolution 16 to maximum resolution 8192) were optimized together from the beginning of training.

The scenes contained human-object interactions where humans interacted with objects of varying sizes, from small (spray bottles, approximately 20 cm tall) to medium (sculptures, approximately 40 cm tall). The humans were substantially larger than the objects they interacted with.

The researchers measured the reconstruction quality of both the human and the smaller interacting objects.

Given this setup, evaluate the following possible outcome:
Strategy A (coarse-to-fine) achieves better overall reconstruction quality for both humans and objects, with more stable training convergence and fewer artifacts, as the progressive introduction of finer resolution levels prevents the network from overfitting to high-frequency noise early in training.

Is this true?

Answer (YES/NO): NO